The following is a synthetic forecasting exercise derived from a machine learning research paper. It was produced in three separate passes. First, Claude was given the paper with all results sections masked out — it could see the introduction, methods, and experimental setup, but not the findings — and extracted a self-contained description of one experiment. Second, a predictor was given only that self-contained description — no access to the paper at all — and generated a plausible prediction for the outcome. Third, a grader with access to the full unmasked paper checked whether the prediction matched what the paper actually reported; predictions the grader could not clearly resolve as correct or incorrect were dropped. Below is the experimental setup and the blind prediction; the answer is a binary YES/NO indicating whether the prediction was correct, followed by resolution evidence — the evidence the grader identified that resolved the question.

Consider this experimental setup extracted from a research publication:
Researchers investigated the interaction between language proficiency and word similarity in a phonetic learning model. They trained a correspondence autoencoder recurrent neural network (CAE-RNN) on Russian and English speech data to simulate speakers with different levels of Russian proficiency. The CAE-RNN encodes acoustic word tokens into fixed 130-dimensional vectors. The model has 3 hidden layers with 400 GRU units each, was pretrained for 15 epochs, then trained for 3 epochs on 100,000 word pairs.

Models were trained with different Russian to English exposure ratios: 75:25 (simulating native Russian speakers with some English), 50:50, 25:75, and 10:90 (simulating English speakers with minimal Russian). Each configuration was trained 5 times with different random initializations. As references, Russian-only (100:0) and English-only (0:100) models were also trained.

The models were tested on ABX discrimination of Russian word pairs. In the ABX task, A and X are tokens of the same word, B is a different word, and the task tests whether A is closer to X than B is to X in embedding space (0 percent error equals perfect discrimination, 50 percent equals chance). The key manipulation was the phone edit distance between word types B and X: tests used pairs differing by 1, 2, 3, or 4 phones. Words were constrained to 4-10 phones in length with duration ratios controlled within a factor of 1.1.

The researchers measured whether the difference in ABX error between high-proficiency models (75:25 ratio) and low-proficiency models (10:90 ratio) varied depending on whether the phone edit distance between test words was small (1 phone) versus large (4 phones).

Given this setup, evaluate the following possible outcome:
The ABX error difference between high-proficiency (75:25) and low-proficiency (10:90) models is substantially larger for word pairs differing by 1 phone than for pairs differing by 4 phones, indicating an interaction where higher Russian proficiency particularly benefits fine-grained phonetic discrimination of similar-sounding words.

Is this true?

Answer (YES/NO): YES